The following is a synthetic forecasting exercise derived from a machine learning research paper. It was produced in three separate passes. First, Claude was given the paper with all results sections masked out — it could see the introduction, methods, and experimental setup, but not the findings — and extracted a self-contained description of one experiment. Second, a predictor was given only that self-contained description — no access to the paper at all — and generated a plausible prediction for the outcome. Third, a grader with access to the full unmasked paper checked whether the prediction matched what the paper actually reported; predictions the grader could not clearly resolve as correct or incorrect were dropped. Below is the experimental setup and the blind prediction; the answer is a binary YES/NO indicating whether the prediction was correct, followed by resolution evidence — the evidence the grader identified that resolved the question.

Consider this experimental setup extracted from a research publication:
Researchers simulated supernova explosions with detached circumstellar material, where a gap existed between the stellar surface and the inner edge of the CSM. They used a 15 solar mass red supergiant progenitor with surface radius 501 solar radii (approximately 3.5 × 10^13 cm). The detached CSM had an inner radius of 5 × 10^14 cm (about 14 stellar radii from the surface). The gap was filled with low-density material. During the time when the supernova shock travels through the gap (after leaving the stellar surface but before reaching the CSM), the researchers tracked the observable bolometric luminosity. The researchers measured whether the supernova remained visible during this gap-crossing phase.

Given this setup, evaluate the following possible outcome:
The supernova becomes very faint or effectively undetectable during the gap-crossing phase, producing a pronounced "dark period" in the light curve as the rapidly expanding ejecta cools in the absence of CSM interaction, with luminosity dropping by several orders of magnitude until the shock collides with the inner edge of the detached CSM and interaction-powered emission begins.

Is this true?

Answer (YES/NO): NO